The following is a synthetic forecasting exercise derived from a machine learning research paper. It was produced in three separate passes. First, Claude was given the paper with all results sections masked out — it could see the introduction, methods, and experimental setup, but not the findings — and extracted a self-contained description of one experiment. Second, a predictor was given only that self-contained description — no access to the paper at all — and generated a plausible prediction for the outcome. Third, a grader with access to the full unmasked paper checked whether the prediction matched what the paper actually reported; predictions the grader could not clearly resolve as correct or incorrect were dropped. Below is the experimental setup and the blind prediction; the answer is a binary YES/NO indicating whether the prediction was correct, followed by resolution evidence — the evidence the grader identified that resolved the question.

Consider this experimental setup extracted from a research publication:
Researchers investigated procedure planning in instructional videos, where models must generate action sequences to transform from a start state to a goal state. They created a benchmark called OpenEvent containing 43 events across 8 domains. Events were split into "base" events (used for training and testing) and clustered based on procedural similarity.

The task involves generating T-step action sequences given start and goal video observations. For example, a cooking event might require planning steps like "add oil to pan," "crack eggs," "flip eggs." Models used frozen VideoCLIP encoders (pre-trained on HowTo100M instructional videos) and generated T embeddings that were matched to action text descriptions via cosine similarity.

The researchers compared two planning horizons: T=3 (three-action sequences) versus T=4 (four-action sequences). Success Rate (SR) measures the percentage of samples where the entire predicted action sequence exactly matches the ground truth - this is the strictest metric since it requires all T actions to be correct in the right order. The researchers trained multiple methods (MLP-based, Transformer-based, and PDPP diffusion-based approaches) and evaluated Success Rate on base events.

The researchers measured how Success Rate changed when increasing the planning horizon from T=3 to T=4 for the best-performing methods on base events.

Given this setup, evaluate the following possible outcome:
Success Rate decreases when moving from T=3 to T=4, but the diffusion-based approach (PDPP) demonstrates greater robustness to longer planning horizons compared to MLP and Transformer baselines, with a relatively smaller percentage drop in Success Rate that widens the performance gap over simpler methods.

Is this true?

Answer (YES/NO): NO